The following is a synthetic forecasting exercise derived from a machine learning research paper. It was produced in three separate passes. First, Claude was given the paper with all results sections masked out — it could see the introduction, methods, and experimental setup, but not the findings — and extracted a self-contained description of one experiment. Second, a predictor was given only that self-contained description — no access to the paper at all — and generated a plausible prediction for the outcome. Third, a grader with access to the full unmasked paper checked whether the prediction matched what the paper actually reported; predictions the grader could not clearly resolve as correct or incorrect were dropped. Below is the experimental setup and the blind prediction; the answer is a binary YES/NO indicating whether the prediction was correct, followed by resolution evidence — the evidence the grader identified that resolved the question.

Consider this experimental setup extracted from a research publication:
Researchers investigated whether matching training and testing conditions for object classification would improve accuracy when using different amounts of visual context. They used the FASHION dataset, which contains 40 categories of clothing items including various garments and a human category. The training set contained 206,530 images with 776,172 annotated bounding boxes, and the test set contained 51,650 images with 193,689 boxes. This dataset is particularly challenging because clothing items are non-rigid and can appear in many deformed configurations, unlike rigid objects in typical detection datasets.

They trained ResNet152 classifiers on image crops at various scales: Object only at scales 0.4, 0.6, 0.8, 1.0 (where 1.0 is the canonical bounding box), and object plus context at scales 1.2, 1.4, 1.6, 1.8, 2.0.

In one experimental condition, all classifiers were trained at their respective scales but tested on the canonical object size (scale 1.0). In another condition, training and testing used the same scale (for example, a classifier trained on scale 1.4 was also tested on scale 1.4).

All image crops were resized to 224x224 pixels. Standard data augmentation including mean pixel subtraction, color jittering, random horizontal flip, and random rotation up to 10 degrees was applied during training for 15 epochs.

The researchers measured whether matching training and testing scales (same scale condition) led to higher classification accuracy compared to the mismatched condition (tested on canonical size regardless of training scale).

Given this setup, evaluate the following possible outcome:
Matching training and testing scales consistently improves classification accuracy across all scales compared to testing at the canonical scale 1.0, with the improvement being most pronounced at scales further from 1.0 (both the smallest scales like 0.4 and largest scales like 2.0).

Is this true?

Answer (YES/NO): YES